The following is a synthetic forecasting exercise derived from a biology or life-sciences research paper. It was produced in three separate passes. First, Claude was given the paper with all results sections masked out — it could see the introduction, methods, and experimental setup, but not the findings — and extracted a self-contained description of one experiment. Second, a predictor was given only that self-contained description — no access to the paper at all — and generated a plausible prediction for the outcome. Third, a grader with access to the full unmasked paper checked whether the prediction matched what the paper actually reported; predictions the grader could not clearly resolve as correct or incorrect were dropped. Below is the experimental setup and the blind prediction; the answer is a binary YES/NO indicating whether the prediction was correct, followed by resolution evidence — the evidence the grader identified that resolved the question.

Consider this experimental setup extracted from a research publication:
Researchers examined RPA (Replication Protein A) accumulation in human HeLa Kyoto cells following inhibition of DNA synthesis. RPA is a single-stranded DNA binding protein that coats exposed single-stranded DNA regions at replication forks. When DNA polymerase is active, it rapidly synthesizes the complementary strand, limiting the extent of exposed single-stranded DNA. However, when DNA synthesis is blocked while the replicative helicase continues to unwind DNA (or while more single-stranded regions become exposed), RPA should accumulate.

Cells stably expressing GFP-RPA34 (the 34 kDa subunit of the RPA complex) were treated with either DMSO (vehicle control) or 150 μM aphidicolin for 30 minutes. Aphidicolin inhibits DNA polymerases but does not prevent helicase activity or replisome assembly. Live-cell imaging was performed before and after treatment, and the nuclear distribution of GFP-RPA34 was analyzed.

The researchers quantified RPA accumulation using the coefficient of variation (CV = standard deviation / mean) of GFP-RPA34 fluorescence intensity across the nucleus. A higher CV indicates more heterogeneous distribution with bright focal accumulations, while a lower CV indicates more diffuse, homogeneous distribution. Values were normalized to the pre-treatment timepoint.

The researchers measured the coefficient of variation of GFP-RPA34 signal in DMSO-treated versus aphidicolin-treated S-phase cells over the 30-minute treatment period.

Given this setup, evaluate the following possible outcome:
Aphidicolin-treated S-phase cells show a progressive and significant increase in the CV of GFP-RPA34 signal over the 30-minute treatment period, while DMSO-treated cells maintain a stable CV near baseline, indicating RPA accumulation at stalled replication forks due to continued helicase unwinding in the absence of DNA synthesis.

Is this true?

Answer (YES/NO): YES